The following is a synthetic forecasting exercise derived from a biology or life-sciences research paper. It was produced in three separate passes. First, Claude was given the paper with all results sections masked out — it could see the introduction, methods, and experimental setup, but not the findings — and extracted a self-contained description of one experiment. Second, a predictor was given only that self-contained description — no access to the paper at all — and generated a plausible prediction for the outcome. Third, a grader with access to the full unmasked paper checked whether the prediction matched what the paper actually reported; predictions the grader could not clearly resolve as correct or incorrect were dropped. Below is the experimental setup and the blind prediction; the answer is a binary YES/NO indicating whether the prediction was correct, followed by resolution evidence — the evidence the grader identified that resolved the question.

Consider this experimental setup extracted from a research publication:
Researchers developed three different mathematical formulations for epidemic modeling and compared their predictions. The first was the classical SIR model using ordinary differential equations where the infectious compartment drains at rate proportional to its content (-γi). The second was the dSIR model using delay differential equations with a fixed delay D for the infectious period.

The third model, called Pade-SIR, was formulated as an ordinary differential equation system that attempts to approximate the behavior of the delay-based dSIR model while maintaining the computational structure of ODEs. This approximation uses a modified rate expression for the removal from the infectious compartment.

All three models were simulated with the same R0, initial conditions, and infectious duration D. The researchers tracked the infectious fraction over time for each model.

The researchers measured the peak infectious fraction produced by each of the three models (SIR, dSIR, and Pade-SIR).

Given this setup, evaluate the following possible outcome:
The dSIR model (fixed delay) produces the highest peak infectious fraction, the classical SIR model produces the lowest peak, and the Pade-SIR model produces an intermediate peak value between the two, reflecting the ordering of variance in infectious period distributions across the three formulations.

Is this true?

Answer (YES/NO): NO